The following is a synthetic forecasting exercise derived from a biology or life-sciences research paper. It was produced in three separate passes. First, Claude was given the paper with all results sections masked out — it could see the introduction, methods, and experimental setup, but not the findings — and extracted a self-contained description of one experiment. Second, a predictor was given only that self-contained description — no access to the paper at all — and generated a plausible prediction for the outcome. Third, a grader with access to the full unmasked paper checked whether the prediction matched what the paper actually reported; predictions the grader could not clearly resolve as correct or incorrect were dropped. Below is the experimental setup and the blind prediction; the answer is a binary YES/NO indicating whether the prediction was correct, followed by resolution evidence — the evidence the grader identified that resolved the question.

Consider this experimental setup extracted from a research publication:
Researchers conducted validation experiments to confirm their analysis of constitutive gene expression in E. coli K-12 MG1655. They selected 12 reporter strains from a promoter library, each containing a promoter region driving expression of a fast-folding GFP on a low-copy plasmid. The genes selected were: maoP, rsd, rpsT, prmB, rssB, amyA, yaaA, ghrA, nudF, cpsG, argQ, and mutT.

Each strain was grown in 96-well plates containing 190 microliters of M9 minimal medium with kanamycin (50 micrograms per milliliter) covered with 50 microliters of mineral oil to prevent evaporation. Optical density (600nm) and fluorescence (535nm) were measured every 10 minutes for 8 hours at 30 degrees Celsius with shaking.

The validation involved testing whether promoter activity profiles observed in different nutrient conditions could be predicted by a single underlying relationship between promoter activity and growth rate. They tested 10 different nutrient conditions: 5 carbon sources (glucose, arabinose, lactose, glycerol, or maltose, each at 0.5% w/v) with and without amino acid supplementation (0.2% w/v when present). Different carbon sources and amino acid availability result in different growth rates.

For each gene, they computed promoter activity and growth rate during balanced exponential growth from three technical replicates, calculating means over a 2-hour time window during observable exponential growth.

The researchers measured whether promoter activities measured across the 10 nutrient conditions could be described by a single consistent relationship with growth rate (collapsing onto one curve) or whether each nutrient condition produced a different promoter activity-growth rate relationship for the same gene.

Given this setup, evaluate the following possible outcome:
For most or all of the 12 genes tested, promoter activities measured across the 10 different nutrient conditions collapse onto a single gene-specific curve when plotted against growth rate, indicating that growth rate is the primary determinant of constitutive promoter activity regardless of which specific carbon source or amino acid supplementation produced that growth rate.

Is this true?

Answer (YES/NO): NO